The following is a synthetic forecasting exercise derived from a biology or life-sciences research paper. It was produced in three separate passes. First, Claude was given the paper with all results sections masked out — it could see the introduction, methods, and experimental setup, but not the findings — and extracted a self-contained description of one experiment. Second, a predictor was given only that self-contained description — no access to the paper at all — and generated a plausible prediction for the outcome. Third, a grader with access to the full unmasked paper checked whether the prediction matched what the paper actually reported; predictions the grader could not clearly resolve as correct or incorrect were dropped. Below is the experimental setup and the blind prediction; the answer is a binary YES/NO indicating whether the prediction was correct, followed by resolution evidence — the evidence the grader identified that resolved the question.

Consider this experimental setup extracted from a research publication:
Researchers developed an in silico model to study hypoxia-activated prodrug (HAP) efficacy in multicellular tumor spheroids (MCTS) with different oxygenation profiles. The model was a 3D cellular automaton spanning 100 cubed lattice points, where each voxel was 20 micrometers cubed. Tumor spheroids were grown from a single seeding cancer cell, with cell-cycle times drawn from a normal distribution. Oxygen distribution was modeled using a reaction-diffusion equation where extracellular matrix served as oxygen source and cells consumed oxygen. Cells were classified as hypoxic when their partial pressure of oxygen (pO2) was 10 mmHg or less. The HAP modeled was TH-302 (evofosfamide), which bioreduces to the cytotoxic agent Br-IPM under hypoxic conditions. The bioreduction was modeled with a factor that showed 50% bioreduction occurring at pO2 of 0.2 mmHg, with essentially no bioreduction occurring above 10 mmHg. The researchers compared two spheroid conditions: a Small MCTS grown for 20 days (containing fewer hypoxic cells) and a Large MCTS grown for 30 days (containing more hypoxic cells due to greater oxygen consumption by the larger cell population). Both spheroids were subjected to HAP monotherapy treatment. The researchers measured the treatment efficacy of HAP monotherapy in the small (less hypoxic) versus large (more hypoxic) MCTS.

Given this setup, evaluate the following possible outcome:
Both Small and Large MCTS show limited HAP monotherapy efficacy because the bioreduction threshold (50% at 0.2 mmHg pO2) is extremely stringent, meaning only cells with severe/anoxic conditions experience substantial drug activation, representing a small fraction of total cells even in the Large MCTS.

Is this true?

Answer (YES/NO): NO